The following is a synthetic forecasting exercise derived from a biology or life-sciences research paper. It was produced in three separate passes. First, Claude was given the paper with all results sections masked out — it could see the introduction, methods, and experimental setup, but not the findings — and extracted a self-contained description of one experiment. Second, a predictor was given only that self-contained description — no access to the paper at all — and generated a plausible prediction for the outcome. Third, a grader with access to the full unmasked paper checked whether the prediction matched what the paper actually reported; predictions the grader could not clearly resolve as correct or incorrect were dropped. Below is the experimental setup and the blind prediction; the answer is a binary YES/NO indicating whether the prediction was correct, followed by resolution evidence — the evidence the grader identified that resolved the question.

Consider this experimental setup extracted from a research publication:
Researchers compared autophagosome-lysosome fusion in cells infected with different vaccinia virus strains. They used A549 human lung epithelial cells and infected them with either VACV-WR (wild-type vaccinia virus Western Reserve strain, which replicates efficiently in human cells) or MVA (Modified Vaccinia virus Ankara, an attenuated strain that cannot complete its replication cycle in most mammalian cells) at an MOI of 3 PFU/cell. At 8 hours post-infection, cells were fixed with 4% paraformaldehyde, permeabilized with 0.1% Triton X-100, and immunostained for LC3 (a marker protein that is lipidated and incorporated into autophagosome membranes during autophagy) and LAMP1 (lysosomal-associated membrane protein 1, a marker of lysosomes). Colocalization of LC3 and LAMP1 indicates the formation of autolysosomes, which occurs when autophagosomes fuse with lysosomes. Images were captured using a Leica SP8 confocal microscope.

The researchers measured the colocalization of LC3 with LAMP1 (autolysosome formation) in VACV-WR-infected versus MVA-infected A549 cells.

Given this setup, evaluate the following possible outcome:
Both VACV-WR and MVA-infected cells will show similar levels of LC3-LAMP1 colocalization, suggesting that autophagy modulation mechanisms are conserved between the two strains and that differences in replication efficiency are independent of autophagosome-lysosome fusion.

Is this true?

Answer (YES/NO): NO